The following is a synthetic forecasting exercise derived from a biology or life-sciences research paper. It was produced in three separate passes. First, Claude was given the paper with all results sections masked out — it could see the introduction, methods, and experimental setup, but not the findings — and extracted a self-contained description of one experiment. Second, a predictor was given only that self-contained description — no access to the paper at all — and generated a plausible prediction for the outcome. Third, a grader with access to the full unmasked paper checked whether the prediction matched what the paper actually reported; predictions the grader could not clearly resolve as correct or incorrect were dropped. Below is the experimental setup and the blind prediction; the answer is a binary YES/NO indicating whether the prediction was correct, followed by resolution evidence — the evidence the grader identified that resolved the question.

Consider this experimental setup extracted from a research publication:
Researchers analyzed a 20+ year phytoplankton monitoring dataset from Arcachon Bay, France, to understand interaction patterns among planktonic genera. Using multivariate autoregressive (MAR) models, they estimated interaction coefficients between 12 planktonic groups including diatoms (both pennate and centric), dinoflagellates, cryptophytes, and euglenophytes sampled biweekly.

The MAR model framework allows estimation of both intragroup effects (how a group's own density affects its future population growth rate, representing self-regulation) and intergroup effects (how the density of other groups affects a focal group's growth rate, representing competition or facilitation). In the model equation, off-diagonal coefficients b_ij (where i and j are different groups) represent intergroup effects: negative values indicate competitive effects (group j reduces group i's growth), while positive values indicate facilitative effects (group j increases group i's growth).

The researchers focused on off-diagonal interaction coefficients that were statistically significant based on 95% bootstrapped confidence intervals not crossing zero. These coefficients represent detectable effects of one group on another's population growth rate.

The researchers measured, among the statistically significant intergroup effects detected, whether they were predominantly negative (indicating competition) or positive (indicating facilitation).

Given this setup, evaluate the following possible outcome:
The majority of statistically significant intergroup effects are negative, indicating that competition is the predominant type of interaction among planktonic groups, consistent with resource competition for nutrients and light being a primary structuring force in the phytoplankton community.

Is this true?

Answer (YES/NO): NO